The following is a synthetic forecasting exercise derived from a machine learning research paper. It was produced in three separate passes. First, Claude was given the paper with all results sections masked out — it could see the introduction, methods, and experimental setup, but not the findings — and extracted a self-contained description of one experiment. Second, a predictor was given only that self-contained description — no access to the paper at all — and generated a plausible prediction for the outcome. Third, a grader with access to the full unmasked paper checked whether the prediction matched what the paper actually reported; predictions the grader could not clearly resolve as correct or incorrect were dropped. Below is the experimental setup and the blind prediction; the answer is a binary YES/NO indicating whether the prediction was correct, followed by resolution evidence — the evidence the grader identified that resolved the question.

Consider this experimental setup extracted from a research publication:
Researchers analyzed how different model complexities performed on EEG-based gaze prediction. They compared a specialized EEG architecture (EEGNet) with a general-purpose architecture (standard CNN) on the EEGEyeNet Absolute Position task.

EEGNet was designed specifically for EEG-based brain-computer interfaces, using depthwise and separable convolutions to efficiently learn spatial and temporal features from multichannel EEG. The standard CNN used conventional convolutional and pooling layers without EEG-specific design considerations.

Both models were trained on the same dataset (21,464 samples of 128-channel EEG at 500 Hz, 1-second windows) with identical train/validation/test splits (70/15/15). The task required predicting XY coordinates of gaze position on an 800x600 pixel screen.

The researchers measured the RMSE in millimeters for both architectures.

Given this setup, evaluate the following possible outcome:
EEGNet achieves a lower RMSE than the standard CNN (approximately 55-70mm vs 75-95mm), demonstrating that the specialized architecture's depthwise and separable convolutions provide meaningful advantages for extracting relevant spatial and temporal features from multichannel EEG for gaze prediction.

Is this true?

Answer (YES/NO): NO